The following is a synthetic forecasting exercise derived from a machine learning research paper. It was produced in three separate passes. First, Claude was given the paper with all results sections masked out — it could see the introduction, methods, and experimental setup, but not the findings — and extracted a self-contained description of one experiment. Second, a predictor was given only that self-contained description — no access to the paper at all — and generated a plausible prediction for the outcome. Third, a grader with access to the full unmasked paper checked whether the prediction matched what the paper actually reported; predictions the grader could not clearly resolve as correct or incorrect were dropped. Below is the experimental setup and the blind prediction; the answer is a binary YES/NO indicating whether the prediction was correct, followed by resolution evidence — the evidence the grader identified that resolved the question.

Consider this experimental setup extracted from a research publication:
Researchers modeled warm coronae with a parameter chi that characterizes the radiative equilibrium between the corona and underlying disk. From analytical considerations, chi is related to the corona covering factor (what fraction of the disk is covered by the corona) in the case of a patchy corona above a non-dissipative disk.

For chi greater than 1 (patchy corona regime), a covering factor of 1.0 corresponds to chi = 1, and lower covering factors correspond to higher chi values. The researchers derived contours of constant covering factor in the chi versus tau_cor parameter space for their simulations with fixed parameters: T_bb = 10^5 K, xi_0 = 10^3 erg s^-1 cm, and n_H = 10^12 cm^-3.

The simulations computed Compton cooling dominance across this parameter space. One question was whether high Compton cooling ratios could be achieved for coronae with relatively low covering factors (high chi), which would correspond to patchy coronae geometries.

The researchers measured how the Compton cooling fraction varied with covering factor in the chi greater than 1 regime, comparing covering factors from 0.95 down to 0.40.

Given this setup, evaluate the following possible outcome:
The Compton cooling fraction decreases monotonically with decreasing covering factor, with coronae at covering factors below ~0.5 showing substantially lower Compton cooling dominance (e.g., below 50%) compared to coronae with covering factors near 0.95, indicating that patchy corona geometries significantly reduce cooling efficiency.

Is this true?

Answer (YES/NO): NO